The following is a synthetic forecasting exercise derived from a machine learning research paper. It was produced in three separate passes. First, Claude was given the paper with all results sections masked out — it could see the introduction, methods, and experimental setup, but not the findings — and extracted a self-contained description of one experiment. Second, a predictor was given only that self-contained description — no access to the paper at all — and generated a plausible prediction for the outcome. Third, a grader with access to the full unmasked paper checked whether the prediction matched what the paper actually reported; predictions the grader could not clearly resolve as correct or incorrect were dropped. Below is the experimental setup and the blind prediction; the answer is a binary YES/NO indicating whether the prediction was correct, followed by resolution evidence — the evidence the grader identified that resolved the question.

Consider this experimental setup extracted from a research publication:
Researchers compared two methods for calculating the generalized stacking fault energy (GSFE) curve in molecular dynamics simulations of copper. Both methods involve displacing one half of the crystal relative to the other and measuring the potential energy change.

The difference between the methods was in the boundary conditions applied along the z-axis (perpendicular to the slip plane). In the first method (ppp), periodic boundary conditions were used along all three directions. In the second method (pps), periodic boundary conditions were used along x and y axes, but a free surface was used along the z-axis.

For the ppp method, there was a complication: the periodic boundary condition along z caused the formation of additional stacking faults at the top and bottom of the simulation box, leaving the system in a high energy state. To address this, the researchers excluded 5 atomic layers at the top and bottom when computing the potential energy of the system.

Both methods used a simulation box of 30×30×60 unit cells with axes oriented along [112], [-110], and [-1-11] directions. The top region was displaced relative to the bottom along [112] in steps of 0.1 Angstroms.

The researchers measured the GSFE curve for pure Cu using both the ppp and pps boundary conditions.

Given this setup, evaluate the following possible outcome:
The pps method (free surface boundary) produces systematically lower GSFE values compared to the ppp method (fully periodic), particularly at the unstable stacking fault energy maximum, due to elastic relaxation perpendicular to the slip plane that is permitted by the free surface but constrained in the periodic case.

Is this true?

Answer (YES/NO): NO